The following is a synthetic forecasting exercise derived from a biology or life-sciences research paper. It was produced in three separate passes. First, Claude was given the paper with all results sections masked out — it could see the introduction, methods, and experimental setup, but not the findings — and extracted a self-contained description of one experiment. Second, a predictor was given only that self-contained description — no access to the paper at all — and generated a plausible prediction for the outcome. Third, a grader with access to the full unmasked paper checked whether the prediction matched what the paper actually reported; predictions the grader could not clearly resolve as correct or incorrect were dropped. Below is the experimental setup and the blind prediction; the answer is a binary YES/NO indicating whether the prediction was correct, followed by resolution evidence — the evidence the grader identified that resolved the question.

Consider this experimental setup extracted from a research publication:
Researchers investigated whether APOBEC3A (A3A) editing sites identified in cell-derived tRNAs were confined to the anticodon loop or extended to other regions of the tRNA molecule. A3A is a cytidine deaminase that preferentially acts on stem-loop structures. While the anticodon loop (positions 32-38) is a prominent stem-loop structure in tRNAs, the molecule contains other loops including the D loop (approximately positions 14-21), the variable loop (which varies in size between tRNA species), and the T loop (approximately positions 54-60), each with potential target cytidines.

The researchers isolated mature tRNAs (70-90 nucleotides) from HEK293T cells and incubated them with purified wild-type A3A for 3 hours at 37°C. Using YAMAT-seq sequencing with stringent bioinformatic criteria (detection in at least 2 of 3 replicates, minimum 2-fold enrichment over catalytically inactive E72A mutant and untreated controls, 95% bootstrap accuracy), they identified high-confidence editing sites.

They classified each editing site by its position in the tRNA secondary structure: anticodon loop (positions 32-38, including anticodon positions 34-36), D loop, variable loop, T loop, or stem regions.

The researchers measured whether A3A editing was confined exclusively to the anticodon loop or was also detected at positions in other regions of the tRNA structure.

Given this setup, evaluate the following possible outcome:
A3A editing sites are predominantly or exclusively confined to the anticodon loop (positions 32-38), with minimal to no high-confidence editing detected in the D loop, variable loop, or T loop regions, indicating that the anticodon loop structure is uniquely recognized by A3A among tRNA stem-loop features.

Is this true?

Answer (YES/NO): NO